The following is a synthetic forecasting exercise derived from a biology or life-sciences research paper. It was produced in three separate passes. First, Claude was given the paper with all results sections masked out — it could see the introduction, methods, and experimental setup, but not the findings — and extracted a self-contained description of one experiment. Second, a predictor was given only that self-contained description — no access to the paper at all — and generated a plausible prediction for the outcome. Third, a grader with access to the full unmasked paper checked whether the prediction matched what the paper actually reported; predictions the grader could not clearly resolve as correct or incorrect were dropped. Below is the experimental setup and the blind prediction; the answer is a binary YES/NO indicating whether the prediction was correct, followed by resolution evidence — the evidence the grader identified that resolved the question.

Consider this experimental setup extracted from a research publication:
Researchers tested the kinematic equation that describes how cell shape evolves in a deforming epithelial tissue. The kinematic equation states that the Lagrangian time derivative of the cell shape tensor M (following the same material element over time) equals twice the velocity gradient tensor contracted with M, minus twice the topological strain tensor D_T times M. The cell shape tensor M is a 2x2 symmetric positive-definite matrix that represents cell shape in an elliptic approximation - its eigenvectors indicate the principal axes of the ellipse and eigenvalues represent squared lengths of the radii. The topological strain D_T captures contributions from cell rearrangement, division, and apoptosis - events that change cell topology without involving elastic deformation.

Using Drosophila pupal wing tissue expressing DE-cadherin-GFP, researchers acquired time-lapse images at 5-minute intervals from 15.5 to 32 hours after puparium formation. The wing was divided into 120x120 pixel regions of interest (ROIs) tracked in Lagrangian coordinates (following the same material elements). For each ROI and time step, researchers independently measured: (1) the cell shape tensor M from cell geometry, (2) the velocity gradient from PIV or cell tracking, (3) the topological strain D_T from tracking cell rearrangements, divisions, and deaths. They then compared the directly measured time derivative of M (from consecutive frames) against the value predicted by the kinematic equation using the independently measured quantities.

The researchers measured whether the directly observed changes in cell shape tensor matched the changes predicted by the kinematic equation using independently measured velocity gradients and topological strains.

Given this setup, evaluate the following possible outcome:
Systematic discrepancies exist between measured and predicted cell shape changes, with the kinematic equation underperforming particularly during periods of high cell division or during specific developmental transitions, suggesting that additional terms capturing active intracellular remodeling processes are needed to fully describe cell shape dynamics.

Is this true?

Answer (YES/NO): NO